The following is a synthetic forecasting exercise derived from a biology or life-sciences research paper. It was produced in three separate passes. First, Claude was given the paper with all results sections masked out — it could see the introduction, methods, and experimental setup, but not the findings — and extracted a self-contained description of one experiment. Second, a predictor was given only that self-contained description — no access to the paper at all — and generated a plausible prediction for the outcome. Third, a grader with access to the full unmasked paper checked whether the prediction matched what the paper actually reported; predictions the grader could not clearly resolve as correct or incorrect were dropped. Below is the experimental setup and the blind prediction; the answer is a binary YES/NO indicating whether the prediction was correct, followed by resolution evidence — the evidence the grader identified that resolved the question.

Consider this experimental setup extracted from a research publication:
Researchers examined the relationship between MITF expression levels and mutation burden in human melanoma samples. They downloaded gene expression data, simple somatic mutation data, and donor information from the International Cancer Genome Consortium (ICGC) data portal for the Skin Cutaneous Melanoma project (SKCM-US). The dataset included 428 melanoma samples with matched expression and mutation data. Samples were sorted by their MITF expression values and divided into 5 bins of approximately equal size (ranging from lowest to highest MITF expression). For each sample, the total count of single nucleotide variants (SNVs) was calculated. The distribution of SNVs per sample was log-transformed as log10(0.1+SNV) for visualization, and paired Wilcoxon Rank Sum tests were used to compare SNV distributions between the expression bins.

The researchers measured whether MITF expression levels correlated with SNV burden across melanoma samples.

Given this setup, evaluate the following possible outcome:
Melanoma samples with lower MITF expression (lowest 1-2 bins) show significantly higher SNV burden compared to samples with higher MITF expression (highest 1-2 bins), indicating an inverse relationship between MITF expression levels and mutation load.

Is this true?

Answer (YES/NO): NO